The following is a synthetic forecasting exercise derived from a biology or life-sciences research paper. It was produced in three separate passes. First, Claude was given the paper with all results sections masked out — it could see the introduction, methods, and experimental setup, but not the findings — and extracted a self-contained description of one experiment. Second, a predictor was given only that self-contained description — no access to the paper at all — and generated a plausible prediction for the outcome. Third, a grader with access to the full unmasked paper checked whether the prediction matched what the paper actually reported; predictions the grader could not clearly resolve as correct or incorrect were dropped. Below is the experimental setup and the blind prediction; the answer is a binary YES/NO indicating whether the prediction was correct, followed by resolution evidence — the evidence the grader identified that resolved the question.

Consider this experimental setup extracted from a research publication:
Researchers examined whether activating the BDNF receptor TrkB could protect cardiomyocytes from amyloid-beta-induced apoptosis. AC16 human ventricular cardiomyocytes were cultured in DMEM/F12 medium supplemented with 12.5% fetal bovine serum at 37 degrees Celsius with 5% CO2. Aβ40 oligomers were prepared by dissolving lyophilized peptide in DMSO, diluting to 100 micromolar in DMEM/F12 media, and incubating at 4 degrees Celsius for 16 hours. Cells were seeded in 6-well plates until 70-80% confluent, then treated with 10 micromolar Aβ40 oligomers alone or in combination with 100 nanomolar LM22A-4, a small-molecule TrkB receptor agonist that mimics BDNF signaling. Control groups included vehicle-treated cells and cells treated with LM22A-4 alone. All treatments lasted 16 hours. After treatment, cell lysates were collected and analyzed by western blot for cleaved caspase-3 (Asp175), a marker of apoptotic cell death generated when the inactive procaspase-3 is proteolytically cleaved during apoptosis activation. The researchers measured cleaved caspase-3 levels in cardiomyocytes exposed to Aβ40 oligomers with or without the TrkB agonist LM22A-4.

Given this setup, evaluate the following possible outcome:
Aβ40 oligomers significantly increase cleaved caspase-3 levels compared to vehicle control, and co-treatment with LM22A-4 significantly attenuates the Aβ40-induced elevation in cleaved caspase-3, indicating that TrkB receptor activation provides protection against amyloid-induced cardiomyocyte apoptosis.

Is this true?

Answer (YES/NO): YES